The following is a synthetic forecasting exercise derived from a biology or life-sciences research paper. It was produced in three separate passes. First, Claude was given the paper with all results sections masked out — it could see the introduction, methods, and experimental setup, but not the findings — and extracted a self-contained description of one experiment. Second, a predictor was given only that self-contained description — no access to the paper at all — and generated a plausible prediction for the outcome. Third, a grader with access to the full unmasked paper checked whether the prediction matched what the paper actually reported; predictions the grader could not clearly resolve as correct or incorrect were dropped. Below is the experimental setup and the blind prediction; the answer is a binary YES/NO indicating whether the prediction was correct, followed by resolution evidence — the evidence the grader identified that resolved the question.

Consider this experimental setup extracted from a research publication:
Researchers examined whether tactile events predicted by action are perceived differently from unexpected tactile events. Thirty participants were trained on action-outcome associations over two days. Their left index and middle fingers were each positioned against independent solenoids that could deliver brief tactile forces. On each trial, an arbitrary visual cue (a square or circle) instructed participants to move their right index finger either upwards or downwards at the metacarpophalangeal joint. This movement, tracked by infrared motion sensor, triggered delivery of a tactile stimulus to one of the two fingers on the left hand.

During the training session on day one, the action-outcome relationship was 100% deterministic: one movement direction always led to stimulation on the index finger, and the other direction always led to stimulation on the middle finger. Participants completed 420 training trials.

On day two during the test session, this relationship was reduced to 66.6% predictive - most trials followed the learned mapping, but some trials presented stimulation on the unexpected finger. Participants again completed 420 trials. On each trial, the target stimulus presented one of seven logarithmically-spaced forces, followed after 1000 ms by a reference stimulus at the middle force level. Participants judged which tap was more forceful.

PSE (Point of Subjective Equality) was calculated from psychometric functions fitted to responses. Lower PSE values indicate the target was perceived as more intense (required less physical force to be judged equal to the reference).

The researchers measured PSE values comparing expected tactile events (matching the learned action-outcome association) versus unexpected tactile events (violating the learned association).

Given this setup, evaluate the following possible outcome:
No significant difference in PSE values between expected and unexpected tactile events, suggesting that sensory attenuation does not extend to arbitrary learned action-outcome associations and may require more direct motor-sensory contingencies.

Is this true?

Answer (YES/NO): NO